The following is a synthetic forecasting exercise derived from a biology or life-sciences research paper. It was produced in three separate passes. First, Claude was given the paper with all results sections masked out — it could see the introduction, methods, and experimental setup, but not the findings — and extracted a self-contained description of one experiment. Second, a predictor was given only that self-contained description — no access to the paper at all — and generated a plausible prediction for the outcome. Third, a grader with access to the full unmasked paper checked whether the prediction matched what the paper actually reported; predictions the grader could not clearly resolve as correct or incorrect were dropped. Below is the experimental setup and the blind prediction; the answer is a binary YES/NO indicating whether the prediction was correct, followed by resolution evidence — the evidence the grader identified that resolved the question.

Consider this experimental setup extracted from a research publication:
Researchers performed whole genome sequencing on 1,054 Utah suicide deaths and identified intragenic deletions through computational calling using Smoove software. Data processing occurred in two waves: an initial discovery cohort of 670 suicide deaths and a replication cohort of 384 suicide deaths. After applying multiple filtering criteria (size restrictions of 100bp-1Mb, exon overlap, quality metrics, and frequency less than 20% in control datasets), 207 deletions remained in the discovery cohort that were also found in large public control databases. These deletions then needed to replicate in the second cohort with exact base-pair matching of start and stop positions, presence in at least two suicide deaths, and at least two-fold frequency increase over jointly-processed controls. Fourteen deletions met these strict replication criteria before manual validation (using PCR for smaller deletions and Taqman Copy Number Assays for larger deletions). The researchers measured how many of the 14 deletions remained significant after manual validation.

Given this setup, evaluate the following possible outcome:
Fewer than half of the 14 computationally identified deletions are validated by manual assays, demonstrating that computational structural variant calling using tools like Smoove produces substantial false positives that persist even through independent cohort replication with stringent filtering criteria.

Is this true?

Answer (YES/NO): NO